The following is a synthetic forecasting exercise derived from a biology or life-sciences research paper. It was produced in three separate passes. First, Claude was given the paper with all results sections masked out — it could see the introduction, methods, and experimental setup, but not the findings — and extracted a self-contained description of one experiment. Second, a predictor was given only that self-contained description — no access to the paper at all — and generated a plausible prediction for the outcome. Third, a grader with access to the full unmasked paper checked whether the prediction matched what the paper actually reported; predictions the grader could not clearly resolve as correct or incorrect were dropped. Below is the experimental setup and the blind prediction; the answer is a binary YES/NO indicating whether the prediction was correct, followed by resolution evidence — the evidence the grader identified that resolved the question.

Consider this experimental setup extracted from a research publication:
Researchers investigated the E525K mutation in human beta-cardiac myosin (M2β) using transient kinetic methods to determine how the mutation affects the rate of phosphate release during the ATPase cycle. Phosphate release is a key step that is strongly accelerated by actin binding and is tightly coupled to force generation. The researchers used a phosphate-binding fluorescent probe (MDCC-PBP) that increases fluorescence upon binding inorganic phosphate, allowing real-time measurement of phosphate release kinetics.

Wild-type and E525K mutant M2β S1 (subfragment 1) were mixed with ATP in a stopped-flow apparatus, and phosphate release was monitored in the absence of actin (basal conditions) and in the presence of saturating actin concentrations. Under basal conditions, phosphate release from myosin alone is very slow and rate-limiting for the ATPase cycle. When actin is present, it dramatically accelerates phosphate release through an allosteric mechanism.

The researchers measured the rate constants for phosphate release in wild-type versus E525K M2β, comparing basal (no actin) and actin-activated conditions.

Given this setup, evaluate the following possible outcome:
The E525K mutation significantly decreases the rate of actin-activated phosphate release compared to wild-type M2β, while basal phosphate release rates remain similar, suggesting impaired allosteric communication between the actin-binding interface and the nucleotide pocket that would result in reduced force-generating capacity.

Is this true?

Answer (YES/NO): NO